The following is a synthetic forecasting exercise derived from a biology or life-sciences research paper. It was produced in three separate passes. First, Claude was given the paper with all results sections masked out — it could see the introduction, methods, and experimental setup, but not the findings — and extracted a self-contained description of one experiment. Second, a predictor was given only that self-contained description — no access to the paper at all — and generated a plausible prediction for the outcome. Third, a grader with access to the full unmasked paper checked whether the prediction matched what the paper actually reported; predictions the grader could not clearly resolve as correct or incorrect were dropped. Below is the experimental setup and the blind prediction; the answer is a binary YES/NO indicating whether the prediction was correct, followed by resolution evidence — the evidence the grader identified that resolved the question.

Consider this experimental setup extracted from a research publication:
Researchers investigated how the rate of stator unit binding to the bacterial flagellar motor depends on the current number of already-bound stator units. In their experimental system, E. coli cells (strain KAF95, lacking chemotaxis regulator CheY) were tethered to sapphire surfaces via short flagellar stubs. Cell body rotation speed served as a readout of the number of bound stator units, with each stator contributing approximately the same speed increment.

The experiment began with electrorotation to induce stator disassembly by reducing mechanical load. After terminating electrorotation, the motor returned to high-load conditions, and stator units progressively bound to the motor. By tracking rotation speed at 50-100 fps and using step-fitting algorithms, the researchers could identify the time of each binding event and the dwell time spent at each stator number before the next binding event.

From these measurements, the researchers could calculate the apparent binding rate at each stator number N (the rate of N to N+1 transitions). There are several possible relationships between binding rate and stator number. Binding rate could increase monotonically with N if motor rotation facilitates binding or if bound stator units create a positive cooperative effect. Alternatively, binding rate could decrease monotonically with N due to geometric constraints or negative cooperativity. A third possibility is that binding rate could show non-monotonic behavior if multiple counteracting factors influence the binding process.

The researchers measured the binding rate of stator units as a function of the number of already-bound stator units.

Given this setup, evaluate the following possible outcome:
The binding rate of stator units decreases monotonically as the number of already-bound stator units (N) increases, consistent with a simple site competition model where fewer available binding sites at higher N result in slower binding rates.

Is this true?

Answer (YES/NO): NO